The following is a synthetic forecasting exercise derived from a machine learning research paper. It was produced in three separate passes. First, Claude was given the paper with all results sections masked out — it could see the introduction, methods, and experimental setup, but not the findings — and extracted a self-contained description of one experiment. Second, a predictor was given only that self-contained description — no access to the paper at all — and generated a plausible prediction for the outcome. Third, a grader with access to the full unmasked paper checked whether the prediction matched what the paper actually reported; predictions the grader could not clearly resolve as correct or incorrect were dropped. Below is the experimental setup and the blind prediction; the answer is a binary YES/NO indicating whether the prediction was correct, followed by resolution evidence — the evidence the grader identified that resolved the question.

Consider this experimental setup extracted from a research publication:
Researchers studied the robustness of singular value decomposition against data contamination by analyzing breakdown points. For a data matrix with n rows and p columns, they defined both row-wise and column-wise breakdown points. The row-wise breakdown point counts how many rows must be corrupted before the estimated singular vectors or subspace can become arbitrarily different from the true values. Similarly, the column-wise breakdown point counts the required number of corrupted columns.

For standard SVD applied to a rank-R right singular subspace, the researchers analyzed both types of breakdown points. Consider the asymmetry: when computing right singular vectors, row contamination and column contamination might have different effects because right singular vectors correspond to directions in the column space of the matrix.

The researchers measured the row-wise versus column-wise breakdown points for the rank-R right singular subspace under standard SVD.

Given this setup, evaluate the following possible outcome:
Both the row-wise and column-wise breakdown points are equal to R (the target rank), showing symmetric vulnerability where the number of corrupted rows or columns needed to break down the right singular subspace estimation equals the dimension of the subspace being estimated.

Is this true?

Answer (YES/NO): NO